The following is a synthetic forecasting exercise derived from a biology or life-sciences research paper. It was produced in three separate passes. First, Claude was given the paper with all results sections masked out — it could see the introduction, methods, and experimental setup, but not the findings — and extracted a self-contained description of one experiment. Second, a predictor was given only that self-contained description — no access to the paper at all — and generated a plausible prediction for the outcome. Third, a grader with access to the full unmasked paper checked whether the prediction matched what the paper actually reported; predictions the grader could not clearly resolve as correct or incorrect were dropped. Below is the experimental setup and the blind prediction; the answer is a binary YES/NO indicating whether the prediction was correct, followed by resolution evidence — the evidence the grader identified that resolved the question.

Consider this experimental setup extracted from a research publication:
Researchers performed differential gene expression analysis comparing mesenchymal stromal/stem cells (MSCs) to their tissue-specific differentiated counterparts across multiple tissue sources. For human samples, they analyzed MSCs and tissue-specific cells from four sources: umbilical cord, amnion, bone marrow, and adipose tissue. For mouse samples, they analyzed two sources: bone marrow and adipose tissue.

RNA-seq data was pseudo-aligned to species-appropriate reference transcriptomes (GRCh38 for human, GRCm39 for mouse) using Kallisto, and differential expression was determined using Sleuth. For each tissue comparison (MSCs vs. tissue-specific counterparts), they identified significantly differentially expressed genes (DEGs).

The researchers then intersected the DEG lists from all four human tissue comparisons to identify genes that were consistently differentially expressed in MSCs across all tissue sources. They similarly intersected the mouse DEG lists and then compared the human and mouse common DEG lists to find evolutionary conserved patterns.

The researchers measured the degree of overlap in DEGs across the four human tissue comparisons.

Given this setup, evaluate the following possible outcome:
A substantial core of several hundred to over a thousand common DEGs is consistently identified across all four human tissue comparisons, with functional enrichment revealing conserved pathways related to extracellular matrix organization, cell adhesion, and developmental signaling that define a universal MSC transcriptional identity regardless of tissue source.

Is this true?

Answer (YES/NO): NO